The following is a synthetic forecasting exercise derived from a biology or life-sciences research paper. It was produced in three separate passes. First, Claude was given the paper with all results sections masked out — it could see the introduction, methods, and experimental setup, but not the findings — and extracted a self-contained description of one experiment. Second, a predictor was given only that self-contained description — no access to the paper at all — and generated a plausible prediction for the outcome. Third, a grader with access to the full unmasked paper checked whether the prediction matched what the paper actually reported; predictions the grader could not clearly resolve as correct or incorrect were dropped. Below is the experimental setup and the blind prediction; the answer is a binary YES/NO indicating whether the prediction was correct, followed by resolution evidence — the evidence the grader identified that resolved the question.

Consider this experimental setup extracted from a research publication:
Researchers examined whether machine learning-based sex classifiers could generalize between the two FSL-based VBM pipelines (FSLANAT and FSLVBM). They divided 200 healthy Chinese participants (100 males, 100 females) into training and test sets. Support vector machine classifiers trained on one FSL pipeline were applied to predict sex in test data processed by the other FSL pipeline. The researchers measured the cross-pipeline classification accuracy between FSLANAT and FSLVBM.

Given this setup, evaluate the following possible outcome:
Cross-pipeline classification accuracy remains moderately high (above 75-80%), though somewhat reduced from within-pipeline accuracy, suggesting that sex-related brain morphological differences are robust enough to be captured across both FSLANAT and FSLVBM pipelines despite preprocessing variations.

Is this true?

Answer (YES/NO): YES